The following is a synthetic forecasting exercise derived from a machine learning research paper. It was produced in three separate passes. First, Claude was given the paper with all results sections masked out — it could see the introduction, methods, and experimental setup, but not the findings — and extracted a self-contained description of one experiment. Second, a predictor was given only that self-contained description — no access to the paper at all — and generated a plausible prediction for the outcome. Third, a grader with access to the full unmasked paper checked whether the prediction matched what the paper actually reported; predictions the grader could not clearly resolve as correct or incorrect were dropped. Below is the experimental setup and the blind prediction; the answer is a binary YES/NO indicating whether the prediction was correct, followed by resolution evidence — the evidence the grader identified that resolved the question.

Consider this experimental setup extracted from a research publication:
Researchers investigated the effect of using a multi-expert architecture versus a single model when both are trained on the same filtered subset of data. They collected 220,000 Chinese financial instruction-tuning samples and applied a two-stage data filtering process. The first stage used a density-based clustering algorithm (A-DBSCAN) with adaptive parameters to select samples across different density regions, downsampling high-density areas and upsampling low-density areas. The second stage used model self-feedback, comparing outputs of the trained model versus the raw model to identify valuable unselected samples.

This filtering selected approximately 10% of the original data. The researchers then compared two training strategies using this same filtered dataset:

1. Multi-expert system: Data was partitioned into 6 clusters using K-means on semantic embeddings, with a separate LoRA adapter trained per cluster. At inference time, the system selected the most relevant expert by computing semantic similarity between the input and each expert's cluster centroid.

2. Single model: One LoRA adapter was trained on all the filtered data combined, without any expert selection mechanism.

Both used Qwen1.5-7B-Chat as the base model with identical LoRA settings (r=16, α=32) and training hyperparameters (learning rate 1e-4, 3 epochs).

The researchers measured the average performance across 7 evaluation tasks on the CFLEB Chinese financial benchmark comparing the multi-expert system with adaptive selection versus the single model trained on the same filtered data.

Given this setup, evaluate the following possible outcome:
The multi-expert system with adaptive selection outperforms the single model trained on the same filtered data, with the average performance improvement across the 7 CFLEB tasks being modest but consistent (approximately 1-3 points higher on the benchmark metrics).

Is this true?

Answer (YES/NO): NO